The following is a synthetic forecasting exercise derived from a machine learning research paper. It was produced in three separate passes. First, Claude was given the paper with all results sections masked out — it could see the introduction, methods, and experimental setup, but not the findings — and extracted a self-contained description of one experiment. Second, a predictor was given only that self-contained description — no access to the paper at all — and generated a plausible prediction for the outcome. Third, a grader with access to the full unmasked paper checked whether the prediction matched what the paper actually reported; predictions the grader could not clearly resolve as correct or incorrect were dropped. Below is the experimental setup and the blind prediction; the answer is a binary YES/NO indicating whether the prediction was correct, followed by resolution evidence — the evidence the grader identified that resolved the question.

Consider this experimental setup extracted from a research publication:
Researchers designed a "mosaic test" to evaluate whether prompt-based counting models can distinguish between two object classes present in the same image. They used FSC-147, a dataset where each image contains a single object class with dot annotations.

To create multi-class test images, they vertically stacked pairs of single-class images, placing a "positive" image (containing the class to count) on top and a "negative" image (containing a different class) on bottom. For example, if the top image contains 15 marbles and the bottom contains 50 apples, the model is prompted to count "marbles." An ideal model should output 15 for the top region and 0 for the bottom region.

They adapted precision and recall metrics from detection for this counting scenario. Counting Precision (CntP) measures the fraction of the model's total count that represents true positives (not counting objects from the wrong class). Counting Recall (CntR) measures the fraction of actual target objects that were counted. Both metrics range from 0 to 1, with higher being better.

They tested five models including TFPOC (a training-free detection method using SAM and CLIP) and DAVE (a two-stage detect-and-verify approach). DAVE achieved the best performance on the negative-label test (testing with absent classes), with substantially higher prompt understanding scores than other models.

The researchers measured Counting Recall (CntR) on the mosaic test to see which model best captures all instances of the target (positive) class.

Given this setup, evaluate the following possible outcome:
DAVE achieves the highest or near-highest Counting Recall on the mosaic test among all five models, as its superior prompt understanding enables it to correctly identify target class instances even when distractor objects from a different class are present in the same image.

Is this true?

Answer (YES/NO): NO